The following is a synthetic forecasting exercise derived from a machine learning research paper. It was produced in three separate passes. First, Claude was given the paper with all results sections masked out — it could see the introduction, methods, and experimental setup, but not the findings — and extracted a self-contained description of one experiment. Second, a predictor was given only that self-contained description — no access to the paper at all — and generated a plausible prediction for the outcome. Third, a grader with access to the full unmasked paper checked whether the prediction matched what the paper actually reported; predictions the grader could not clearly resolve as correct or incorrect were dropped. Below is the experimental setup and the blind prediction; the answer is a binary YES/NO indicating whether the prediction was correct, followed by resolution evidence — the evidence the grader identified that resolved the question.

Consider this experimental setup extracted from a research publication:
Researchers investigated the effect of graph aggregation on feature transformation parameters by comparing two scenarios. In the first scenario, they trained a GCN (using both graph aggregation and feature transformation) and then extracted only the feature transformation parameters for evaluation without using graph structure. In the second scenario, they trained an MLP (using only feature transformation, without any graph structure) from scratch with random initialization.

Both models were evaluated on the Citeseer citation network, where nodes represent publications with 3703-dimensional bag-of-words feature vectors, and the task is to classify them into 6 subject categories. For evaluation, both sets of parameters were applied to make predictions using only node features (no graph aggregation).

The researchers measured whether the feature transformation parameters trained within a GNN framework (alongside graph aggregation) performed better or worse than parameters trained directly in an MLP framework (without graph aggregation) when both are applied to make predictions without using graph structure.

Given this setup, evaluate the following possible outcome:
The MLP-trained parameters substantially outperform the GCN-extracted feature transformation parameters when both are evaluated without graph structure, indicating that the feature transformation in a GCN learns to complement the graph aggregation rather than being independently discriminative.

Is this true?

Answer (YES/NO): NO